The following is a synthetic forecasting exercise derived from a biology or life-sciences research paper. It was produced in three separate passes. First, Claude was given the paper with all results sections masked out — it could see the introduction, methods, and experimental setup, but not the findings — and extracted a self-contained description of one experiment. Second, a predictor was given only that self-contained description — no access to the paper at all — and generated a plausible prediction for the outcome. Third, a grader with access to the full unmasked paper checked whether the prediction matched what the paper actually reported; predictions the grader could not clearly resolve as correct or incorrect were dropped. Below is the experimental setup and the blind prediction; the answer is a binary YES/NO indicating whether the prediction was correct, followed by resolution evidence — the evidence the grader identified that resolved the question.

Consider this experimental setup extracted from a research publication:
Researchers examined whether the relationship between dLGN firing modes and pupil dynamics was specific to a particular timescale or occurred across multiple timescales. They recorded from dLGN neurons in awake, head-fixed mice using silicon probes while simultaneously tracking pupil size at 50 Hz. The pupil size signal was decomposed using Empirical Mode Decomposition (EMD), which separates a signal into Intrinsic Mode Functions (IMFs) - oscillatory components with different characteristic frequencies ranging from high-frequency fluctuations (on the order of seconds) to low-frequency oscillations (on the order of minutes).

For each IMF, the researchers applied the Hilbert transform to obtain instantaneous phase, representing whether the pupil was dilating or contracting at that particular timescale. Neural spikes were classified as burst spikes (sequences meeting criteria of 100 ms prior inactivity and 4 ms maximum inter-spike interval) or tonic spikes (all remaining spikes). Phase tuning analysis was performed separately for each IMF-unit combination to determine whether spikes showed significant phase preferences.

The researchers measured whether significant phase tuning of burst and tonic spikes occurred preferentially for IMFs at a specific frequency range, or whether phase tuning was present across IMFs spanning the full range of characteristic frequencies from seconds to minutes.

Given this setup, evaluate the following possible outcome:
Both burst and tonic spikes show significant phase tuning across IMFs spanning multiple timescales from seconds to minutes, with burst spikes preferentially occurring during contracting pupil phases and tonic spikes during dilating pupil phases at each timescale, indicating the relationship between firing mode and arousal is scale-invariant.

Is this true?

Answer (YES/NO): YES